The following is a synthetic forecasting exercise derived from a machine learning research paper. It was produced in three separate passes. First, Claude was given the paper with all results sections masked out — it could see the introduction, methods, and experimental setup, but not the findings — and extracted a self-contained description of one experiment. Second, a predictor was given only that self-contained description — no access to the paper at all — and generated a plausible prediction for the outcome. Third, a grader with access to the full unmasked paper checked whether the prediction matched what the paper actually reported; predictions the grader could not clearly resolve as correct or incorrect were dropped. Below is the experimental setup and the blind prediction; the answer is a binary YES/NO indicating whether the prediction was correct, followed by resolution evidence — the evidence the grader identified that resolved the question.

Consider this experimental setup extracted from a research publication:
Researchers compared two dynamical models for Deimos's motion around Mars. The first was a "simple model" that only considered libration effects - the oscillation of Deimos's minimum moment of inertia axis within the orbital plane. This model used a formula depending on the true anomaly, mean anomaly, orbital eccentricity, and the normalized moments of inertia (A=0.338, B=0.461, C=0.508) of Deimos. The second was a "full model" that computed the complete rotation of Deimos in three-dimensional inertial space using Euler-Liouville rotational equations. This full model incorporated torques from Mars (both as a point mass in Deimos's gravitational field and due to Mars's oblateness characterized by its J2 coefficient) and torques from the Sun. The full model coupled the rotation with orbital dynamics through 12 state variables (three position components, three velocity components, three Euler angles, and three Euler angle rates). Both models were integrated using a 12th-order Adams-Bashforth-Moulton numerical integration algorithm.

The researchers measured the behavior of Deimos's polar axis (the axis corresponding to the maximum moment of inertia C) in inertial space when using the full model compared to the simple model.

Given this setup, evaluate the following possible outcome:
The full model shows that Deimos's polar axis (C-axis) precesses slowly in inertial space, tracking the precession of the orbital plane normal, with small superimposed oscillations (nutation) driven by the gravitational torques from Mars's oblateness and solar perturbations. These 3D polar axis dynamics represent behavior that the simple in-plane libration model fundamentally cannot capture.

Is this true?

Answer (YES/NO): NO